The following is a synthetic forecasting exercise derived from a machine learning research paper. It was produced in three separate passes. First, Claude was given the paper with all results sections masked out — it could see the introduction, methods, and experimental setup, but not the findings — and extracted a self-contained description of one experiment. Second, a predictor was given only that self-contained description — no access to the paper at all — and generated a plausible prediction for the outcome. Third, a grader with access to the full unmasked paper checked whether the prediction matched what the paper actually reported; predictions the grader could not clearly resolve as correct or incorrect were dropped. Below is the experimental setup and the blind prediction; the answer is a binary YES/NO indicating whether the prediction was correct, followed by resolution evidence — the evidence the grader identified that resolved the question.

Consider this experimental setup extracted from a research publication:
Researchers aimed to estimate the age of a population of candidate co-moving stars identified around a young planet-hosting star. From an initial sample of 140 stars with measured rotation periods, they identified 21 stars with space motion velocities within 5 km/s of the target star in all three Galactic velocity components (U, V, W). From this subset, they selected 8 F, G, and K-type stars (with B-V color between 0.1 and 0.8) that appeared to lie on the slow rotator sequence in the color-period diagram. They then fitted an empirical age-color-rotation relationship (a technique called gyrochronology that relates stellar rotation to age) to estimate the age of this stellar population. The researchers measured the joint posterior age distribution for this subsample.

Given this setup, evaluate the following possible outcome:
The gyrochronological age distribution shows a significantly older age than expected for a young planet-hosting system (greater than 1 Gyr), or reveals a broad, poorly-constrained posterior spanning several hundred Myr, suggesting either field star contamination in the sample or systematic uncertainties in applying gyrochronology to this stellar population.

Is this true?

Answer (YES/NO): NO